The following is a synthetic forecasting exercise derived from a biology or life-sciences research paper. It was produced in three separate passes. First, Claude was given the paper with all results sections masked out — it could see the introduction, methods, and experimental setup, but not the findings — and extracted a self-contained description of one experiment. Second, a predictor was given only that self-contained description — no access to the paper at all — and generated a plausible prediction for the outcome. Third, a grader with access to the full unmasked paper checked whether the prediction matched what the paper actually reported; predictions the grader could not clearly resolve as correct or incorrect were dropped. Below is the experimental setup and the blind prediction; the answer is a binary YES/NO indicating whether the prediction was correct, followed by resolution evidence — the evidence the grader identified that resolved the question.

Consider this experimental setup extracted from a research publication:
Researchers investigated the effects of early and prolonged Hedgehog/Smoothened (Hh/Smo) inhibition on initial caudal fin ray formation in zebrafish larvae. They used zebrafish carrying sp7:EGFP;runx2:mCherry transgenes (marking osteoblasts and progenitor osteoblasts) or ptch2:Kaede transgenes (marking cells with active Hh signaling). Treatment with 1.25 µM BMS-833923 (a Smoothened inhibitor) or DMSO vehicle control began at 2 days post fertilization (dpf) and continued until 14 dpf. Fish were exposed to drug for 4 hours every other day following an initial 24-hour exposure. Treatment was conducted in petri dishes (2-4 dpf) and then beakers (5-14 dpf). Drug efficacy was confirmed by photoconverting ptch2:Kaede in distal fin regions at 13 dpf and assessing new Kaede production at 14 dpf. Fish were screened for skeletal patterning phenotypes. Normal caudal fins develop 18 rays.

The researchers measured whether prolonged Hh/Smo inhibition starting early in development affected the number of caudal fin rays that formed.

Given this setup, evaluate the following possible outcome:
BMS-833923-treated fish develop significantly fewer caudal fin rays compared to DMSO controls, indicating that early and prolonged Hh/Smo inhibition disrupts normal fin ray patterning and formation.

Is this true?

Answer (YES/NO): NO